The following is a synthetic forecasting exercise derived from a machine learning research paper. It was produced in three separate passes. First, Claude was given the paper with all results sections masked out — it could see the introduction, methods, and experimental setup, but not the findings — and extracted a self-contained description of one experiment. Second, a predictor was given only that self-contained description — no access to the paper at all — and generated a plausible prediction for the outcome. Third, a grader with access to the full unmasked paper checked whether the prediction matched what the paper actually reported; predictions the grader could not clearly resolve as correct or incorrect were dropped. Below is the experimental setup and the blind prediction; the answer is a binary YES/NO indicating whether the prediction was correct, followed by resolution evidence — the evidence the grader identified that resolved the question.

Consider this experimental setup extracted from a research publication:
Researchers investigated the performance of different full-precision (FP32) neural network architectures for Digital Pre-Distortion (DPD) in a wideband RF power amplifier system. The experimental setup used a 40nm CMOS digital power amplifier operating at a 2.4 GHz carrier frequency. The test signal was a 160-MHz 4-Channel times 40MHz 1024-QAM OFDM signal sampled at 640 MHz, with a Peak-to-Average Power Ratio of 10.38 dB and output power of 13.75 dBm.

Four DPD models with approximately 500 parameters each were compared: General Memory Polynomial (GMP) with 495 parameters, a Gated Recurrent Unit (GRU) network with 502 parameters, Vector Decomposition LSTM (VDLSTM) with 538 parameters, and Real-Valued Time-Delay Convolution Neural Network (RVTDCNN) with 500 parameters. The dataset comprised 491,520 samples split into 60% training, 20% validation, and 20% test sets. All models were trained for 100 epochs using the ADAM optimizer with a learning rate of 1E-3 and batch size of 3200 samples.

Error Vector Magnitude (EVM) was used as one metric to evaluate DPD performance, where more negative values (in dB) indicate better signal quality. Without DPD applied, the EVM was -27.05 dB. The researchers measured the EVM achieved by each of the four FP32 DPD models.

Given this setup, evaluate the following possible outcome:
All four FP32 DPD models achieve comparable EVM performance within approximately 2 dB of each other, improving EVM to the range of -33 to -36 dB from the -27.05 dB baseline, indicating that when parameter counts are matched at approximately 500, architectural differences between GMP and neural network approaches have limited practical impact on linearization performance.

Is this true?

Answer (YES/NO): NO